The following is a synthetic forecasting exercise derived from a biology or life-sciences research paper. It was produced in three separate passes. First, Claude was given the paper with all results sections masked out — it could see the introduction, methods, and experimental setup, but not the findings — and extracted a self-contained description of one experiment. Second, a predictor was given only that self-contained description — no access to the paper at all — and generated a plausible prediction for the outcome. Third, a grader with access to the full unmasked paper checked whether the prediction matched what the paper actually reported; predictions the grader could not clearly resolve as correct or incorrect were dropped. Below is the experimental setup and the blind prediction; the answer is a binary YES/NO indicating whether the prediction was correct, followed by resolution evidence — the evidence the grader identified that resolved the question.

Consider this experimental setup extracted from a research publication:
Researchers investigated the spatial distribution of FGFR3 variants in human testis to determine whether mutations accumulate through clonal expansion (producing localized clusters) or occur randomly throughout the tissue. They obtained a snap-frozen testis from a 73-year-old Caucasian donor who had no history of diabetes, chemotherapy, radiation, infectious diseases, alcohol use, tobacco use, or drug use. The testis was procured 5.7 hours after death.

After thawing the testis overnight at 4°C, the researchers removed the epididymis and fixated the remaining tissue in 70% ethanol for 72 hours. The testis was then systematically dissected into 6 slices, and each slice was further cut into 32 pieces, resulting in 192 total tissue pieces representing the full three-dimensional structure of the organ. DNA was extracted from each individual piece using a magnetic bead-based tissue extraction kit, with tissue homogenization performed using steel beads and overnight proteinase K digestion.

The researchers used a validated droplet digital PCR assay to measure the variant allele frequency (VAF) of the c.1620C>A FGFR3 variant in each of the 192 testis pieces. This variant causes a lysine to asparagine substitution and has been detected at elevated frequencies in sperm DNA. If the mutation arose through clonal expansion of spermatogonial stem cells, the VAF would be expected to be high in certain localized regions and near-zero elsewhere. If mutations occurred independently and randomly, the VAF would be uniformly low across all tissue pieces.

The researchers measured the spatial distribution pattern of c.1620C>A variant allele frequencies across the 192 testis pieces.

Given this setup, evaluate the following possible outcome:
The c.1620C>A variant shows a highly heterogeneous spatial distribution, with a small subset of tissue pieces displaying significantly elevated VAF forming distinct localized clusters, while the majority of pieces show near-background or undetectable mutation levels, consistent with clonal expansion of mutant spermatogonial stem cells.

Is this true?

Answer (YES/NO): YES